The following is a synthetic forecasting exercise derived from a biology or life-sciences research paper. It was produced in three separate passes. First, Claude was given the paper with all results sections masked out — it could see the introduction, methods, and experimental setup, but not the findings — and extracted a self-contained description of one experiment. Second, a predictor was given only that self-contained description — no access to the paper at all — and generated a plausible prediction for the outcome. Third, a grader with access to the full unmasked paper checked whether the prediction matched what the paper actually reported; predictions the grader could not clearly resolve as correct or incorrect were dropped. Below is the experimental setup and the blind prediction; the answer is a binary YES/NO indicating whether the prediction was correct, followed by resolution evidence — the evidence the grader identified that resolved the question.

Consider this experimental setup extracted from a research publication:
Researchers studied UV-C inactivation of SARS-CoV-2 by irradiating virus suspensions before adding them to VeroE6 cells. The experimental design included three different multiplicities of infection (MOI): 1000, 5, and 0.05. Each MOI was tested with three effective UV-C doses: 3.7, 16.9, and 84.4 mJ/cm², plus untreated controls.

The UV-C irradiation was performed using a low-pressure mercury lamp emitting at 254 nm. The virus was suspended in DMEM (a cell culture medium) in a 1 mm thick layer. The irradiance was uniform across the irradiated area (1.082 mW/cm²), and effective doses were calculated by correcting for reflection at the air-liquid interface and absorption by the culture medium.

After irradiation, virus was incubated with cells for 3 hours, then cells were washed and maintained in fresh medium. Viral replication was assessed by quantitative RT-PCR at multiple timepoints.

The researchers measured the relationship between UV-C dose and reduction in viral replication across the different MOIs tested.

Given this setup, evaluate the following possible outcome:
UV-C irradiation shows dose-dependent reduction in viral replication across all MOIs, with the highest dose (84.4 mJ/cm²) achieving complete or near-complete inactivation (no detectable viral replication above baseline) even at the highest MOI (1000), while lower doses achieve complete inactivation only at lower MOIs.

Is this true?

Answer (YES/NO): NO